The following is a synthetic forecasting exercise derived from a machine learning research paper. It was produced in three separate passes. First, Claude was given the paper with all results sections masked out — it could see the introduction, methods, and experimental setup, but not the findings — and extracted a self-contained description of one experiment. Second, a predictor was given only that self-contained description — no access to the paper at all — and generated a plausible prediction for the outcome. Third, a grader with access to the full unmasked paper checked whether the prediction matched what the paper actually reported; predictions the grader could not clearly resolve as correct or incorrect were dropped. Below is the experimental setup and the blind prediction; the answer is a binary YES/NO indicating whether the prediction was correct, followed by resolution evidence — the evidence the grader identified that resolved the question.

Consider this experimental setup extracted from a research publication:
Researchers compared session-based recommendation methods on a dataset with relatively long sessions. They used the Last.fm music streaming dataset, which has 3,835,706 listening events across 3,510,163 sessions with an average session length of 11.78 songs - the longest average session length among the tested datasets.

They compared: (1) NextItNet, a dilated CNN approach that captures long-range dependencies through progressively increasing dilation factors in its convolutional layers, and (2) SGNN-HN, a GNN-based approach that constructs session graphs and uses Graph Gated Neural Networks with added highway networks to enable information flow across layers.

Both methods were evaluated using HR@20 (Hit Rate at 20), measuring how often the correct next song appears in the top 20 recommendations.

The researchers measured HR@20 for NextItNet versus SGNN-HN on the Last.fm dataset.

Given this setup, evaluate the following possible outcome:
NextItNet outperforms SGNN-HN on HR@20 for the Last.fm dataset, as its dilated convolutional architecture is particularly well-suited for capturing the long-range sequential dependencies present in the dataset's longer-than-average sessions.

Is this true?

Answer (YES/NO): NO